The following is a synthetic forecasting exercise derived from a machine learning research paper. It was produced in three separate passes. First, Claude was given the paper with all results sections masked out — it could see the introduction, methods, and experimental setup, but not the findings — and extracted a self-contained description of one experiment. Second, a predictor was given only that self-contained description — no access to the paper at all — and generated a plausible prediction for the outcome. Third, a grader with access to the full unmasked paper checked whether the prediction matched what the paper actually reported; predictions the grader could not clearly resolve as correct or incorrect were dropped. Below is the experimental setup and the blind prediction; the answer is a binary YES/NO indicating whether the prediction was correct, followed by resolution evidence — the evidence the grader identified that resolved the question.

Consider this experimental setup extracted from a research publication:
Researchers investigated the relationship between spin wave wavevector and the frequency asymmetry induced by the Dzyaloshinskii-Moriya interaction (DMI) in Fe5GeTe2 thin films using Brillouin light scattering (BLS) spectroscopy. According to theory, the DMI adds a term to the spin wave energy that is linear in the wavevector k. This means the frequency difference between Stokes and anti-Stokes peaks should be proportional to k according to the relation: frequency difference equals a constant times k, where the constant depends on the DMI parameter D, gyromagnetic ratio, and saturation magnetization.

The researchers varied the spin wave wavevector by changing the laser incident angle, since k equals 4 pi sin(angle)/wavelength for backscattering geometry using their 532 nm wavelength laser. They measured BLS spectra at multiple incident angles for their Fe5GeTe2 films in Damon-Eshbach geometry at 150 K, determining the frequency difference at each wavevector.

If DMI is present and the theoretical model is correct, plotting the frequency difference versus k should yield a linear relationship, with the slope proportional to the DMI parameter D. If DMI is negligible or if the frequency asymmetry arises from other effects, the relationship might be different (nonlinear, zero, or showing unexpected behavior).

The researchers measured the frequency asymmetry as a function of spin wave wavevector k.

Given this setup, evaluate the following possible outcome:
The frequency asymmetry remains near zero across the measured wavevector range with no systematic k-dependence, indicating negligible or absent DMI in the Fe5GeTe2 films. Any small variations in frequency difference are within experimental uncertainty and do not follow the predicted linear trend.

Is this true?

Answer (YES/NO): NO